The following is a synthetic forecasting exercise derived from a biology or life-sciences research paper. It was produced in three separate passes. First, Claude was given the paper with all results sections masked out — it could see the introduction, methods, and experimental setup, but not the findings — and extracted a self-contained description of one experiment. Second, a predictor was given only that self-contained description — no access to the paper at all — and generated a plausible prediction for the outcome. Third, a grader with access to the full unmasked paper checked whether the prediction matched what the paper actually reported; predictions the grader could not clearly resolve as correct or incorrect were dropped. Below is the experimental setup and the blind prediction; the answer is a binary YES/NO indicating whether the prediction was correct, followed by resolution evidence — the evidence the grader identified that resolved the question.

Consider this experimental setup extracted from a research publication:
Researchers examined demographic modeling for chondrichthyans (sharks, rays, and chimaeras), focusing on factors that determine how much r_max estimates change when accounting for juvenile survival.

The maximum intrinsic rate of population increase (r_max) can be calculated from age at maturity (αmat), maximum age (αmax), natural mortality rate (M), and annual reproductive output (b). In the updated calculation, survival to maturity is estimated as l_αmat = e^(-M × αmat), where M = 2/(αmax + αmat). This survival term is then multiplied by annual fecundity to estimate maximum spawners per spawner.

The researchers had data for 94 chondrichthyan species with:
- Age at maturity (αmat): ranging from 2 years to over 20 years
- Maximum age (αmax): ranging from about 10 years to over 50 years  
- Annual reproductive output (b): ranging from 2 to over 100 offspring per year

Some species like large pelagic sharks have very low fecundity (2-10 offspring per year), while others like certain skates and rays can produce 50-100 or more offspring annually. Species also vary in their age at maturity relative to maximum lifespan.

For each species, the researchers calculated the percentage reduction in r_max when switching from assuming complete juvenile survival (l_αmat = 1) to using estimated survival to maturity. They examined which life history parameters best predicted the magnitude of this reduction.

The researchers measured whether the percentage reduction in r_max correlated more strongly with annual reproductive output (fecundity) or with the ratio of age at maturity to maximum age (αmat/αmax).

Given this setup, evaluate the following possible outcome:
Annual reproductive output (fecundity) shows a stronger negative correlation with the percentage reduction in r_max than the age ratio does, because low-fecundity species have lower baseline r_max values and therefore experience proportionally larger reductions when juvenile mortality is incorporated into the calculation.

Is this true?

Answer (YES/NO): NO